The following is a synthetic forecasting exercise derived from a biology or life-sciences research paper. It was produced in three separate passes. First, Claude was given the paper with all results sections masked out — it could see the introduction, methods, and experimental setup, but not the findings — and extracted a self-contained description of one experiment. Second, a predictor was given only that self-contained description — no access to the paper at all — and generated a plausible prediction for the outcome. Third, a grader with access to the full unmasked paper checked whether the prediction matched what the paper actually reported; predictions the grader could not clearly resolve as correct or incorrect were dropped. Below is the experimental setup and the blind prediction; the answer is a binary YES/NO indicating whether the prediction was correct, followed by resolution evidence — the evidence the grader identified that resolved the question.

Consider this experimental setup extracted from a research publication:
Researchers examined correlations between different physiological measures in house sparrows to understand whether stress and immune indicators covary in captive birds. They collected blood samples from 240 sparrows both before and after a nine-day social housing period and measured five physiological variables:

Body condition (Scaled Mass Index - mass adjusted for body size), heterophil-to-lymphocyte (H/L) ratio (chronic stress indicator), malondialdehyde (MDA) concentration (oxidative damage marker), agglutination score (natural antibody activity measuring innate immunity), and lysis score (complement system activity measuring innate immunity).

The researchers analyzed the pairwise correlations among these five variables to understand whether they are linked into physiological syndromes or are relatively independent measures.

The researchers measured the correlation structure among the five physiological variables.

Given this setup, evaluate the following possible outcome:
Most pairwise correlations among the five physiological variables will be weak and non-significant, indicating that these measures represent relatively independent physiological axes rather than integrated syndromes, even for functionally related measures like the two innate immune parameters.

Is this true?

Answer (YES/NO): NO